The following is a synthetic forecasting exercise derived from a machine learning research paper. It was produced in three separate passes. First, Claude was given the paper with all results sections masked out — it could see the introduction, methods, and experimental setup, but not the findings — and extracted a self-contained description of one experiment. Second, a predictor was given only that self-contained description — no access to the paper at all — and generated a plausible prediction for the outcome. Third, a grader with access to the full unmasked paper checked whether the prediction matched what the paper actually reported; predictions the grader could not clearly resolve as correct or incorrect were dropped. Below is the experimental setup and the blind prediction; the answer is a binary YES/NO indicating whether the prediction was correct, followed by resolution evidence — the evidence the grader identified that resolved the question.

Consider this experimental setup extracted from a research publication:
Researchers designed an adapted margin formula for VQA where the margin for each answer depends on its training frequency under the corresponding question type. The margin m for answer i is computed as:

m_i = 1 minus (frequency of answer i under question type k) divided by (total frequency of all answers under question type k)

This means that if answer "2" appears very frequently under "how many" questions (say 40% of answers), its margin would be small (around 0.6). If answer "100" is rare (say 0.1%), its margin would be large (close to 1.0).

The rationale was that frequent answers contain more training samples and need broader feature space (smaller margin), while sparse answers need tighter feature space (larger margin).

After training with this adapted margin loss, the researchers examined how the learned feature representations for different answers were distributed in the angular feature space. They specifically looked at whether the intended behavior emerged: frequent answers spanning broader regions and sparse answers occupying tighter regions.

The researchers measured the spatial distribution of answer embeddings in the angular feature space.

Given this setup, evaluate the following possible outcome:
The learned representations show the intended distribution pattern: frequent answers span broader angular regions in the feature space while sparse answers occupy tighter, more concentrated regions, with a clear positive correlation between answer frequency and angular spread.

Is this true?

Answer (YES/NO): YES